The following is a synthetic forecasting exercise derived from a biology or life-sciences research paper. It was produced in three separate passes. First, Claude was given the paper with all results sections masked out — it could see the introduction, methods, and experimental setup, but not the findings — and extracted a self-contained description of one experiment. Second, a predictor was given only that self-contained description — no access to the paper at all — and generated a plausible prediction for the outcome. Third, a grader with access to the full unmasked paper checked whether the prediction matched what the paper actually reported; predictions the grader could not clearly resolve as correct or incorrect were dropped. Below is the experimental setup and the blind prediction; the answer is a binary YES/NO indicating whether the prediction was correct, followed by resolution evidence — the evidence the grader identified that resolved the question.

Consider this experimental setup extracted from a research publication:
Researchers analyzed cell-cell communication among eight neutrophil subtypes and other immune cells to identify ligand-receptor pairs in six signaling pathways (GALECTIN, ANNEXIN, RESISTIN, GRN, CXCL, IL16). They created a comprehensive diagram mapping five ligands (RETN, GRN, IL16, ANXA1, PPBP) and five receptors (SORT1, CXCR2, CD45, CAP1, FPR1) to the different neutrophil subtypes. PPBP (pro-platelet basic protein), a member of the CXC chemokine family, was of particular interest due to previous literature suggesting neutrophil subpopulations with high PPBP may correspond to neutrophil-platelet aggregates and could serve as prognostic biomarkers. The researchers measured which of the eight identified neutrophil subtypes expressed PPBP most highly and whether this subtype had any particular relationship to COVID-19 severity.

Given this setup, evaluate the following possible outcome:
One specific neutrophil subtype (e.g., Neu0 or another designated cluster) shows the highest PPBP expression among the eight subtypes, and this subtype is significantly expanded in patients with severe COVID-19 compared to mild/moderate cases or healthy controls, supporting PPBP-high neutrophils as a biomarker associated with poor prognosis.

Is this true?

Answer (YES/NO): YES